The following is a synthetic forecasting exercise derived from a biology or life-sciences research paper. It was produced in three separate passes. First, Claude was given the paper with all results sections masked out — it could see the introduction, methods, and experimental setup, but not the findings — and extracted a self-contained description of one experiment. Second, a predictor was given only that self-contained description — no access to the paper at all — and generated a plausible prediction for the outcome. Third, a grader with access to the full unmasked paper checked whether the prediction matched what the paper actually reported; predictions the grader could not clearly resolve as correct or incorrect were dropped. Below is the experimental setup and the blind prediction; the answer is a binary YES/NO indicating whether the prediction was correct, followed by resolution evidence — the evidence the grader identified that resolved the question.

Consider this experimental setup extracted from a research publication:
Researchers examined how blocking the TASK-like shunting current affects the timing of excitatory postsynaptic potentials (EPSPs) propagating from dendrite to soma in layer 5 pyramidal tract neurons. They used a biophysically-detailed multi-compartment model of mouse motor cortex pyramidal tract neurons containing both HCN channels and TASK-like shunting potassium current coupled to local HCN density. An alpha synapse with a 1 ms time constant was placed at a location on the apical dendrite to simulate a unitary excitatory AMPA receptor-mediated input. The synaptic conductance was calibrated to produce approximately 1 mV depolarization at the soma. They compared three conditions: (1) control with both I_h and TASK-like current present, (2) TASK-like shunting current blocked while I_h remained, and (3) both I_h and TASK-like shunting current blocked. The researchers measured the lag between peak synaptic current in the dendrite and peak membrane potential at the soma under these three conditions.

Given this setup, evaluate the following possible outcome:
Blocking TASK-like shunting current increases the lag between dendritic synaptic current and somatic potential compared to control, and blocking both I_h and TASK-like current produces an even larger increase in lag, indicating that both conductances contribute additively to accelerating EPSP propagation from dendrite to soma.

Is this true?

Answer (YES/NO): YES